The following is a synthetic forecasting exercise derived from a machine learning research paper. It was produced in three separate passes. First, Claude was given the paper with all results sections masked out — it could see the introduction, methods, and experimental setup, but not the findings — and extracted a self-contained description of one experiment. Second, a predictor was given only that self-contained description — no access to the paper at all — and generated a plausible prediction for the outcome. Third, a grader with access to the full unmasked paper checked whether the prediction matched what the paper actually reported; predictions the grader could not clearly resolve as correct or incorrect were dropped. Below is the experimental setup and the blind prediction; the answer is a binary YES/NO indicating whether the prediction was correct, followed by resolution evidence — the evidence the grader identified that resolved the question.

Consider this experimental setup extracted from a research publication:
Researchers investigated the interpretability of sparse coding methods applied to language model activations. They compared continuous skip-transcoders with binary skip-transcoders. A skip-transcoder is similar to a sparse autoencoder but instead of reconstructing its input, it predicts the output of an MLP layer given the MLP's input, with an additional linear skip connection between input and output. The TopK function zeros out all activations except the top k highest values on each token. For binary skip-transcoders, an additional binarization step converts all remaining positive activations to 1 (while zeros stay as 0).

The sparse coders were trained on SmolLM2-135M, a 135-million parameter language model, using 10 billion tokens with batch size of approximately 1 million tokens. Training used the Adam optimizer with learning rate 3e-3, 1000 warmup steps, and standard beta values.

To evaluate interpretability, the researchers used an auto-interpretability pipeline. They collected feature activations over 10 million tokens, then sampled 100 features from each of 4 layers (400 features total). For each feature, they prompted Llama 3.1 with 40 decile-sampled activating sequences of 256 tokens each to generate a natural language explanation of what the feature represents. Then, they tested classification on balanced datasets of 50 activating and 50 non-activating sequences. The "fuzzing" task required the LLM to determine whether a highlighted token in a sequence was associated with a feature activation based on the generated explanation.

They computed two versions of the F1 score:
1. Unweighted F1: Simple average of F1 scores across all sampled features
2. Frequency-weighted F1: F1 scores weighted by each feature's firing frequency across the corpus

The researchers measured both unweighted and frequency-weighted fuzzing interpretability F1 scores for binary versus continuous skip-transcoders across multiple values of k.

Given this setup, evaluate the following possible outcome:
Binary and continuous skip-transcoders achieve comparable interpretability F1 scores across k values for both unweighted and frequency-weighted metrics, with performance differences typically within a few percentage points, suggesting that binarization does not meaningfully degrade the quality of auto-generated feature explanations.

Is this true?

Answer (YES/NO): NO